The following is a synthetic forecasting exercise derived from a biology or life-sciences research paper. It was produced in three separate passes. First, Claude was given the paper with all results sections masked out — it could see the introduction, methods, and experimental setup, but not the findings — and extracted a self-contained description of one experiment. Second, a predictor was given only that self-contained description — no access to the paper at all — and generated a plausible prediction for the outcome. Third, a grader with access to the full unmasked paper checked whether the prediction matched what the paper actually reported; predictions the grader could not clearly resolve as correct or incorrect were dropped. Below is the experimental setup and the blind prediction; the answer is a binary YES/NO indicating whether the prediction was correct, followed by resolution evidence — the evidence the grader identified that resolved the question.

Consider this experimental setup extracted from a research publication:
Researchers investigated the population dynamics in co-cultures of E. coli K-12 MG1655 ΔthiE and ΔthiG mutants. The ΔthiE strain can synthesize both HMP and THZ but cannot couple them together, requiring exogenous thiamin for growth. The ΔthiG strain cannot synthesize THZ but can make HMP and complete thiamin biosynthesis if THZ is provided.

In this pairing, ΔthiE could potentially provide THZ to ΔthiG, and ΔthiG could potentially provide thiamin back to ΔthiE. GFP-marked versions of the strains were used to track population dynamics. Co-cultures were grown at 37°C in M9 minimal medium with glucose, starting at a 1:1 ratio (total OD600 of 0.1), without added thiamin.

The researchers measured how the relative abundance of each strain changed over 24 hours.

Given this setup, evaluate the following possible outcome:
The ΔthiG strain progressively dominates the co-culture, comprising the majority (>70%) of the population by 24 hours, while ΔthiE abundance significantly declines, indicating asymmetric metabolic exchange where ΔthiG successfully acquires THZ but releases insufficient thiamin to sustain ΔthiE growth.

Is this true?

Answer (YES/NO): NO